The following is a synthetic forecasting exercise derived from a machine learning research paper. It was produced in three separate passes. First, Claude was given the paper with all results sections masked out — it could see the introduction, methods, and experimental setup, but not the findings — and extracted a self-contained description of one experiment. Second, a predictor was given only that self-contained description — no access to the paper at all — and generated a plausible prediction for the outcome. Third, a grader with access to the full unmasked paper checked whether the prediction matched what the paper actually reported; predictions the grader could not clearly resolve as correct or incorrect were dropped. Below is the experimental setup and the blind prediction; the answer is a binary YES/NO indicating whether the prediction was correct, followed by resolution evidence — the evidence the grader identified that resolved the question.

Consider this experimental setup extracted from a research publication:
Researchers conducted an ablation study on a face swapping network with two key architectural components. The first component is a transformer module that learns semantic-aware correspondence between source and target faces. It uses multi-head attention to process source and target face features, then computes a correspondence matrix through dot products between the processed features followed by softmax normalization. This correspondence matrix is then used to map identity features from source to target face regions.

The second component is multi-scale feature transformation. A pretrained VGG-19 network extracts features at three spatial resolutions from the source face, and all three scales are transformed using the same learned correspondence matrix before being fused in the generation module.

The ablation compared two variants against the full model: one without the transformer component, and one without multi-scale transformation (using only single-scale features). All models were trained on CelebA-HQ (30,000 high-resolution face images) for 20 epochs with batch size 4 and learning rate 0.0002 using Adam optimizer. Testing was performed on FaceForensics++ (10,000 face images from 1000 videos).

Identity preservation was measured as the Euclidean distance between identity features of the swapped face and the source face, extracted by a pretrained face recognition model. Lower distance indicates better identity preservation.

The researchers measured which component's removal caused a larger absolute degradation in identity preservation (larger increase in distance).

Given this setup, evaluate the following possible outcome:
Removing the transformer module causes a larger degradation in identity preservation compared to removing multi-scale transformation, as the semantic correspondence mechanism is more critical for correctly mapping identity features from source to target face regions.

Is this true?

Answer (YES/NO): YES